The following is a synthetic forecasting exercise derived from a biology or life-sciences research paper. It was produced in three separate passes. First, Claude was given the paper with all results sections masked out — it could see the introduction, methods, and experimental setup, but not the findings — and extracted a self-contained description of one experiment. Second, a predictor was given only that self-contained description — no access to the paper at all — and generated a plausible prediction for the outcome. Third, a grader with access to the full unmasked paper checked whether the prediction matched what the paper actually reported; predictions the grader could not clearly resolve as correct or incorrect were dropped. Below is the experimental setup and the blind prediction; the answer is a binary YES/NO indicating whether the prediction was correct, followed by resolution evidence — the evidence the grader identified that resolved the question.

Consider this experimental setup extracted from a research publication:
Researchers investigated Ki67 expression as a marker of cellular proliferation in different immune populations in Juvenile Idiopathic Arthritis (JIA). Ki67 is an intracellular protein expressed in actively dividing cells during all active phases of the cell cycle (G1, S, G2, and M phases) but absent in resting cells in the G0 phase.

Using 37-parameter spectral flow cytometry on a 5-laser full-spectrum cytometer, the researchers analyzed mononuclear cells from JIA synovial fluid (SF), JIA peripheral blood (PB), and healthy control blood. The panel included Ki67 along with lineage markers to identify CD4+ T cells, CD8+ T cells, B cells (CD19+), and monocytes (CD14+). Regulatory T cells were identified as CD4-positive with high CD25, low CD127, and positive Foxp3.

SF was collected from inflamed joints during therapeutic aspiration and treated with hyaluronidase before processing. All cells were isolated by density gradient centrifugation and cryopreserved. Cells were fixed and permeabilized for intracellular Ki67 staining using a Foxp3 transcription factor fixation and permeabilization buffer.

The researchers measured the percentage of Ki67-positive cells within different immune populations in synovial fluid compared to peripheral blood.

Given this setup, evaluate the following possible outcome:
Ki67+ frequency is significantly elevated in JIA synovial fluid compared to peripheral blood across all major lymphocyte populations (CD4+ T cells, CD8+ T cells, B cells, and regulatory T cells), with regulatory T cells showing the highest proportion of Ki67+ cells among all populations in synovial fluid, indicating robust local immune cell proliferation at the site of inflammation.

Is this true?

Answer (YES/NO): NO